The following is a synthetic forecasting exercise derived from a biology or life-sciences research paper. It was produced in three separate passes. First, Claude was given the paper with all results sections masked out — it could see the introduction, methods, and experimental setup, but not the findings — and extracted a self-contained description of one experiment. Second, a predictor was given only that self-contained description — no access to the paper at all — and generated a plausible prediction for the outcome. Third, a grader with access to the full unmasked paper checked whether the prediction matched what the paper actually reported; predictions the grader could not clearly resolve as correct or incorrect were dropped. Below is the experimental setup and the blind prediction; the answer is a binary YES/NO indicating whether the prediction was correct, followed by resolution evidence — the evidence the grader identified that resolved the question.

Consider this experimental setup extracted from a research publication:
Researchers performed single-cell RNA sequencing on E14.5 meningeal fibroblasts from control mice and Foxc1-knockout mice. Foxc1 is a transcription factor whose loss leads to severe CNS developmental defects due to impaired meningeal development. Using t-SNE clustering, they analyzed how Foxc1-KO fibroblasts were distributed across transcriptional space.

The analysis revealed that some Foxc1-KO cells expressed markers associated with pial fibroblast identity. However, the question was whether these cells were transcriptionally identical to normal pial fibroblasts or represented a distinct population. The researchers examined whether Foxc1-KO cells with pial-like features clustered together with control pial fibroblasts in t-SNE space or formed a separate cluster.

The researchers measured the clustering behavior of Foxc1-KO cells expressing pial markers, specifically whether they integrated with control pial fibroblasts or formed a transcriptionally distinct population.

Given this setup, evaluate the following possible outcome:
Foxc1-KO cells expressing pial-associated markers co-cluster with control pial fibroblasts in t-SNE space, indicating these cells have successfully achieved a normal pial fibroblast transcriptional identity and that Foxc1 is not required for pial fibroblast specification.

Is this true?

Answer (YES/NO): NO